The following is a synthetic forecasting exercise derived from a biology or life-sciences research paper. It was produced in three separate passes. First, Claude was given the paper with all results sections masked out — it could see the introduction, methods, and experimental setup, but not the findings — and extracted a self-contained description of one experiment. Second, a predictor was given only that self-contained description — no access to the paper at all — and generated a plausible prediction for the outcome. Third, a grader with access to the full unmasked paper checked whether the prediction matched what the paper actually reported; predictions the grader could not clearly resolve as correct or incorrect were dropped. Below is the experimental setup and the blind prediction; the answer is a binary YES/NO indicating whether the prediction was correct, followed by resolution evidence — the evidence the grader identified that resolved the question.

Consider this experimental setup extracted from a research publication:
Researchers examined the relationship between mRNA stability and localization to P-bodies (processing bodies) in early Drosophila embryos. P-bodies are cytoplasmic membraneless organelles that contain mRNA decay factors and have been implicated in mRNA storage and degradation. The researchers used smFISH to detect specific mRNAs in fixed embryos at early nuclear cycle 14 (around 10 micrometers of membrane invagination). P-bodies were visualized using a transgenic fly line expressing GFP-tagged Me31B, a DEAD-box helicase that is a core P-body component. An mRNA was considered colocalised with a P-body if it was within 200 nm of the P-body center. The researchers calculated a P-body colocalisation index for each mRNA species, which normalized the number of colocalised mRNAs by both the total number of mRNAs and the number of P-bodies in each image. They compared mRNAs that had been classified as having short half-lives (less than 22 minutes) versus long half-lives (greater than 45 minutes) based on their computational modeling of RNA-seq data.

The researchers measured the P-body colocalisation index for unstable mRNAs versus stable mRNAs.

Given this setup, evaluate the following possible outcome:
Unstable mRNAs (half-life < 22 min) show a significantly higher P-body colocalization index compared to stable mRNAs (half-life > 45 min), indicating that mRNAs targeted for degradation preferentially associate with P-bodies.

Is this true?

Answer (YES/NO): YES